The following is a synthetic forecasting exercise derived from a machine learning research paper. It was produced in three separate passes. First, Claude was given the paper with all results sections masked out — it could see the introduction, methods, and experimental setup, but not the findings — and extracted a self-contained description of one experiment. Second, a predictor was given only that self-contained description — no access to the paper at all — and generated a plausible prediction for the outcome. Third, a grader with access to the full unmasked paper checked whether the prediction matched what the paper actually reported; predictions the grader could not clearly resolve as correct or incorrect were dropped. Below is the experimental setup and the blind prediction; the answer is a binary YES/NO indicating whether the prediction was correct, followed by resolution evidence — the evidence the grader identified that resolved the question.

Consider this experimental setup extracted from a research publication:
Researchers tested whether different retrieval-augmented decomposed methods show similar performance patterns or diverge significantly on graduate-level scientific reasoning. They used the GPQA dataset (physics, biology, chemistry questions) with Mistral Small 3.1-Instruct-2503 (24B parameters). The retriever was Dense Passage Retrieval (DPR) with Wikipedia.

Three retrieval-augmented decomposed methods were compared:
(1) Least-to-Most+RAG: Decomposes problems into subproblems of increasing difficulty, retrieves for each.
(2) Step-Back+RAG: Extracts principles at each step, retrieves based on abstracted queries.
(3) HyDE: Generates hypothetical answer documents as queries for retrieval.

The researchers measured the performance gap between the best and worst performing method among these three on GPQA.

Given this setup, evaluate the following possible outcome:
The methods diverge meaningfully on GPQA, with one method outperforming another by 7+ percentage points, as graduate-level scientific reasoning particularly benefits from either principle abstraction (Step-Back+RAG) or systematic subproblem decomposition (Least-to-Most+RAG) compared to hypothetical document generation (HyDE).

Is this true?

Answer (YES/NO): NO